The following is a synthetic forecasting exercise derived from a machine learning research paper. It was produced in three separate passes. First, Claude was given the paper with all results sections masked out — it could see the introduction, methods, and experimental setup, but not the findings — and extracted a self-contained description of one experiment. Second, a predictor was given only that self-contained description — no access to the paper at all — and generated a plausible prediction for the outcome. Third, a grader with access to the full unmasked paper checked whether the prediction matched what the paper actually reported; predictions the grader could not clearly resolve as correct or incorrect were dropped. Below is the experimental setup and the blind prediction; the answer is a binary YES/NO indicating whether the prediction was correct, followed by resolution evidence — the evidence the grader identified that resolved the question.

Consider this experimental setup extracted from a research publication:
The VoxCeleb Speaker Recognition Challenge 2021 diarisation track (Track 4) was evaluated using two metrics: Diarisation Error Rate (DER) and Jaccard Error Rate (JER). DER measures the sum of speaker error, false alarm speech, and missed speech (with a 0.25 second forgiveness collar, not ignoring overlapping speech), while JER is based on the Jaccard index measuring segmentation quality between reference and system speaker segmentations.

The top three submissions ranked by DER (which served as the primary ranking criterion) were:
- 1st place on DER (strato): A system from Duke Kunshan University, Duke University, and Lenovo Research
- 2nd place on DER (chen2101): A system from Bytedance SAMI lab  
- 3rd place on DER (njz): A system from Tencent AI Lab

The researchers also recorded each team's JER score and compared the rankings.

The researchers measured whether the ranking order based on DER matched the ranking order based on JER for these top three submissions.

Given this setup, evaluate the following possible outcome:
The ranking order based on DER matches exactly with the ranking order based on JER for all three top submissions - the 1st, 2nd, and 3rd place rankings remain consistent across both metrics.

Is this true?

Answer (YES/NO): NO